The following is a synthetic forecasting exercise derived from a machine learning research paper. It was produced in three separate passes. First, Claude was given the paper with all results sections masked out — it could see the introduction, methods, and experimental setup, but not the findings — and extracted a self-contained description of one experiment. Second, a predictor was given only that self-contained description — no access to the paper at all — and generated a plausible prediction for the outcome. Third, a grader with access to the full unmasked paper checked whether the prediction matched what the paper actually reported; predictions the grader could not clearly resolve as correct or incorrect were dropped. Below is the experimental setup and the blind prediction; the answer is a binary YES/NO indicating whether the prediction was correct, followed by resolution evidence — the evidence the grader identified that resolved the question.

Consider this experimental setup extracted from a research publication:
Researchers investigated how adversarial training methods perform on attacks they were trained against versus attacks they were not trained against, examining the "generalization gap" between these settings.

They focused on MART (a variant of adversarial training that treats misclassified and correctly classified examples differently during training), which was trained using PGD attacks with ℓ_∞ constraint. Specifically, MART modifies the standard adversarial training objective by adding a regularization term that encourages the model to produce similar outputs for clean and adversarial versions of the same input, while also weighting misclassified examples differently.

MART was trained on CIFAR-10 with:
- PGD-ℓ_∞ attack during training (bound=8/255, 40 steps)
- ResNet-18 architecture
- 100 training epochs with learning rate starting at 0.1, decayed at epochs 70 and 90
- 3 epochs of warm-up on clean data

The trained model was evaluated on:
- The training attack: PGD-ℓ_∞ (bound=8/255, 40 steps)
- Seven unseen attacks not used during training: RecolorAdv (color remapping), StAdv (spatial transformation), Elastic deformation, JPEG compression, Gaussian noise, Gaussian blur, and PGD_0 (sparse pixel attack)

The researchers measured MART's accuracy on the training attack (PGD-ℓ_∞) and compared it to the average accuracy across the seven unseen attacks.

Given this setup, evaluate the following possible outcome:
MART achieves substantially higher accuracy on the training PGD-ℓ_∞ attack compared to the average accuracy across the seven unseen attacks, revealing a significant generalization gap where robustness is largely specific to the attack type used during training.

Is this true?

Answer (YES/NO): YES